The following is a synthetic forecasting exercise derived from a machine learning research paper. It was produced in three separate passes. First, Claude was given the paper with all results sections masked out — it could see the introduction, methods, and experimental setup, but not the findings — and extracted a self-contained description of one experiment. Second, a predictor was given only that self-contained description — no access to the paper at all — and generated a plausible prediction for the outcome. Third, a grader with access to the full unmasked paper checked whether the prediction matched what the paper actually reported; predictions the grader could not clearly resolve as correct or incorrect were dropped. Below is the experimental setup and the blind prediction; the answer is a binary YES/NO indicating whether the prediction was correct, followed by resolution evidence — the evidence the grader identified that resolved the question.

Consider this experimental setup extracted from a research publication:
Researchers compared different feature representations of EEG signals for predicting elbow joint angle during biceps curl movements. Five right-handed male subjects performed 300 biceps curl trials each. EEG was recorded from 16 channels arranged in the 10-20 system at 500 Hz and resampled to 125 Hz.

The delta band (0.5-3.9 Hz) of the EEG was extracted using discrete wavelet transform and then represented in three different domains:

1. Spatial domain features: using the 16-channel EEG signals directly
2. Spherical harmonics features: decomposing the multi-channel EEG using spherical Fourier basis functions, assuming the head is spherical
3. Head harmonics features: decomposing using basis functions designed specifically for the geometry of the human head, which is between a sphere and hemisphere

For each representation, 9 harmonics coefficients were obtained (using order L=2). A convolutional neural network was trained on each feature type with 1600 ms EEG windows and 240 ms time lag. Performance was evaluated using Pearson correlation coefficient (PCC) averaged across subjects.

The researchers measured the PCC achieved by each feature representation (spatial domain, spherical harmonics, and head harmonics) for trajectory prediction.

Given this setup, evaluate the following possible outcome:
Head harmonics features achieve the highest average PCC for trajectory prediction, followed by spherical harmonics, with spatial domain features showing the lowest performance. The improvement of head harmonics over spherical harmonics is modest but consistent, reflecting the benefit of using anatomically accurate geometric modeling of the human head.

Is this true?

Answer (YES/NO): NO